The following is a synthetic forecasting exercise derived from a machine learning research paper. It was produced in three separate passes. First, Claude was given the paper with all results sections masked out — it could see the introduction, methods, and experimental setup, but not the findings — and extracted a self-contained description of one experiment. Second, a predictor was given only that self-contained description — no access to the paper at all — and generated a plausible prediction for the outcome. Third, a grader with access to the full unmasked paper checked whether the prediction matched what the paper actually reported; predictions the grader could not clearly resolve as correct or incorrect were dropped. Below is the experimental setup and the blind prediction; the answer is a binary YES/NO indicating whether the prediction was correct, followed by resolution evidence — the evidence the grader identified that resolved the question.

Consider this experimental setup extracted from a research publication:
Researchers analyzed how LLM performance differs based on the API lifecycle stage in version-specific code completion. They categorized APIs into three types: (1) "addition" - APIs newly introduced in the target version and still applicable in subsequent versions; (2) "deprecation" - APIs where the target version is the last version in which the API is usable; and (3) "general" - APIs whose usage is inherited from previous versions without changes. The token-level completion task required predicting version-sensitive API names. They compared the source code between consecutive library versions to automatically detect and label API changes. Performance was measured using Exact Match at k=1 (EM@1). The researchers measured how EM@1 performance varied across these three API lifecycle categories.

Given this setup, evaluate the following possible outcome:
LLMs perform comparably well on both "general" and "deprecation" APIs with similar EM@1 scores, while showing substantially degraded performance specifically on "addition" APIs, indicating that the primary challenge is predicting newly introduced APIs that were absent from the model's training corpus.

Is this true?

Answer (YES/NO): NO